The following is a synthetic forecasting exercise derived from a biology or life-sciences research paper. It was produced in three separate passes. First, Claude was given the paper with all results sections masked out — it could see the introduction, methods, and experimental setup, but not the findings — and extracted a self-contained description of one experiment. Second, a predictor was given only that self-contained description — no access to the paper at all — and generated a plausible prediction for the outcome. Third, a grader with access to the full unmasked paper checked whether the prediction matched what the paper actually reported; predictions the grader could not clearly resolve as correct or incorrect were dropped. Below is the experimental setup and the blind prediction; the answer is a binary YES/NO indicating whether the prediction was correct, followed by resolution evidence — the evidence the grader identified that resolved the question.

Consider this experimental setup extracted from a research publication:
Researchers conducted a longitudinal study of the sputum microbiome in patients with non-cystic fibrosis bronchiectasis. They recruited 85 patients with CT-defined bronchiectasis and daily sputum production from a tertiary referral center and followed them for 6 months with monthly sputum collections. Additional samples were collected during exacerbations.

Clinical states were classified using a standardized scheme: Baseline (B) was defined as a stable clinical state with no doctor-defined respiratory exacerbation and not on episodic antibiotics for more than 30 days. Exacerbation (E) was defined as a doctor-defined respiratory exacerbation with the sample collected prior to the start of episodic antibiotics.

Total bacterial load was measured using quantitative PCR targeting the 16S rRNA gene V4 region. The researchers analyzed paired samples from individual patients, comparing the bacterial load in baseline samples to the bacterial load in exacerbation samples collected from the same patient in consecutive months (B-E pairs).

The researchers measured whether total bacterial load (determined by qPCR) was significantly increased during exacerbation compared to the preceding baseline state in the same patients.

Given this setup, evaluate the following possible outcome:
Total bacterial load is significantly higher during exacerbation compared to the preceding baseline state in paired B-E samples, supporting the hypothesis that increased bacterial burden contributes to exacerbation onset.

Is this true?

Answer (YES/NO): NO